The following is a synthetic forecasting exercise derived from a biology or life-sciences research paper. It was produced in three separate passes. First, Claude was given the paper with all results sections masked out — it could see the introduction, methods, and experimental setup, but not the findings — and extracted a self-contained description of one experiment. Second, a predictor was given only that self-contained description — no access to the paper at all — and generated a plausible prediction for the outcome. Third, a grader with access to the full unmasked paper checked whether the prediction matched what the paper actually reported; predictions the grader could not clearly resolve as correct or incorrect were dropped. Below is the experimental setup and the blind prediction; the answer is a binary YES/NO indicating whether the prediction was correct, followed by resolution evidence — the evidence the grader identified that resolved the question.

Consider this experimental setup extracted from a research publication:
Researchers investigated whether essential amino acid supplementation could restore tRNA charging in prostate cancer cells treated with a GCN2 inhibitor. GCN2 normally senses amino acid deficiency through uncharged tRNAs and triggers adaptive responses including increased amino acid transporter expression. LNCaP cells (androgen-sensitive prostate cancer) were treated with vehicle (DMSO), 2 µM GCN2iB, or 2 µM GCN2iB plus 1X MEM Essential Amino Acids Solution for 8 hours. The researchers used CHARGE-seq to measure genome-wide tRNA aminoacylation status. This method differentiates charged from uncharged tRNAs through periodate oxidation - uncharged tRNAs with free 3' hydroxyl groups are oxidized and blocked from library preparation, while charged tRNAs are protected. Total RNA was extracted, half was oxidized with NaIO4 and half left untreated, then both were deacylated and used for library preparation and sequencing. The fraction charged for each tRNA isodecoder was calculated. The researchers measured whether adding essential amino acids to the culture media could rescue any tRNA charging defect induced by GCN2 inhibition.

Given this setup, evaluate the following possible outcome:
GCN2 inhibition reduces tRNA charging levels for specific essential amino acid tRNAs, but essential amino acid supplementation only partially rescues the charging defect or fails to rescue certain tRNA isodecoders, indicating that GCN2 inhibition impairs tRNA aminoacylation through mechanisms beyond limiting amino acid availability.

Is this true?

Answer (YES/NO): NO